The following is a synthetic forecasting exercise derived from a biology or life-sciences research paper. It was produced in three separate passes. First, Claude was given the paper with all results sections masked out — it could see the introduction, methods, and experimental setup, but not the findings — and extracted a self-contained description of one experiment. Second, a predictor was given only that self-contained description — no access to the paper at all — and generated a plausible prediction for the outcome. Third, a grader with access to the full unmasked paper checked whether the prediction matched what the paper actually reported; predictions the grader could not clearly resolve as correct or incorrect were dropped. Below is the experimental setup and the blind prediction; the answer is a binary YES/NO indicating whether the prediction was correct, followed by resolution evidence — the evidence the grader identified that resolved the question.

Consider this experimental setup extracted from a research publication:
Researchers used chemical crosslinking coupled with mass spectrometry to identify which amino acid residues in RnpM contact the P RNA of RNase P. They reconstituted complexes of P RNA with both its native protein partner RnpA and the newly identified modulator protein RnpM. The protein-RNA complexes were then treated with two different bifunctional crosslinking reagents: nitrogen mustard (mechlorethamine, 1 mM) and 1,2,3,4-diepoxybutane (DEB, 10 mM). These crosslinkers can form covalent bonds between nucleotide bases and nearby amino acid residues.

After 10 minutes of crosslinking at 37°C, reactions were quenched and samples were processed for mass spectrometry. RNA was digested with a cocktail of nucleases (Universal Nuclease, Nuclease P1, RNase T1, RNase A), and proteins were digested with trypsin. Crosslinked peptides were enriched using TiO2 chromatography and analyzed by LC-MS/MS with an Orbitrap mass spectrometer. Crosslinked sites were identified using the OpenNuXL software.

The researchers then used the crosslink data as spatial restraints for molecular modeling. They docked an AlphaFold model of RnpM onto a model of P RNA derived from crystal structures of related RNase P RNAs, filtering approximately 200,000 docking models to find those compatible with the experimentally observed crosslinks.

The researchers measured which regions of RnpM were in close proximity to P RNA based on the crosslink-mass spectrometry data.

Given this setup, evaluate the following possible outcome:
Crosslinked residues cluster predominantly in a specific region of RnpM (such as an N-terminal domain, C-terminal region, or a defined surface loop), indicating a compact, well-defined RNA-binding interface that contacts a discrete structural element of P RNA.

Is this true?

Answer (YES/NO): NO